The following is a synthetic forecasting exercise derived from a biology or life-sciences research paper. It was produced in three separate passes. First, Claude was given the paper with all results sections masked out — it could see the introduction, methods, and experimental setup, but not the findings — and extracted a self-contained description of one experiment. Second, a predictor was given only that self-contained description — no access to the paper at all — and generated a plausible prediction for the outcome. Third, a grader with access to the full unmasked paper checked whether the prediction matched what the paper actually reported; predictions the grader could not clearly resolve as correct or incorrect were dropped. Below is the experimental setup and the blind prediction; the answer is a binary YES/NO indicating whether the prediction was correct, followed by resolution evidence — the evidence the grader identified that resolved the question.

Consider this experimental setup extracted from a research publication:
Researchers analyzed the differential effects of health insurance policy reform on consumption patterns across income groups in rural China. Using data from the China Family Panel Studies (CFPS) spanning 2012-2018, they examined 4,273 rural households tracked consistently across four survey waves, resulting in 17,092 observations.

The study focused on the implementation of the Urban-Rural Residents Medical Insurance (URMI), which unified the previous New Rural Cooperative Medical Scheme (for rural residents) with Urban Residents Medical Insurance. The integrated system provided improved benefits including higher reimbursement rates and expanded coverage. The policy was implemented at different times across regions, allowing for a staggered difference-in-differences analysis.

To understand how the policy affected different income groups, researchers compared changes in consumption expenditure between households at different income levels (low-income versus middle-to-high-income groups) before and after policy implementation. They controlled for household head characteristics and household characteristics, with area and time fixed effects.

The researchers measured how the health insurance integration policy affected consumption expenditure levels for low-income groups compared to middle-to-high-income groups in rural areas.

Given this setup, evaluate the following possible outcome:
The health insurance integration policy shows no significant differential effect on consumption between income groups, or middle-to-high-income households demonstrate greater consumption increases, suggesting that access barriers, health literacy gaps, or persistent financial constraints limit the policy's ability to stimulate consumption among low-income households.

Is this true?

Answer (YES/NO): YES